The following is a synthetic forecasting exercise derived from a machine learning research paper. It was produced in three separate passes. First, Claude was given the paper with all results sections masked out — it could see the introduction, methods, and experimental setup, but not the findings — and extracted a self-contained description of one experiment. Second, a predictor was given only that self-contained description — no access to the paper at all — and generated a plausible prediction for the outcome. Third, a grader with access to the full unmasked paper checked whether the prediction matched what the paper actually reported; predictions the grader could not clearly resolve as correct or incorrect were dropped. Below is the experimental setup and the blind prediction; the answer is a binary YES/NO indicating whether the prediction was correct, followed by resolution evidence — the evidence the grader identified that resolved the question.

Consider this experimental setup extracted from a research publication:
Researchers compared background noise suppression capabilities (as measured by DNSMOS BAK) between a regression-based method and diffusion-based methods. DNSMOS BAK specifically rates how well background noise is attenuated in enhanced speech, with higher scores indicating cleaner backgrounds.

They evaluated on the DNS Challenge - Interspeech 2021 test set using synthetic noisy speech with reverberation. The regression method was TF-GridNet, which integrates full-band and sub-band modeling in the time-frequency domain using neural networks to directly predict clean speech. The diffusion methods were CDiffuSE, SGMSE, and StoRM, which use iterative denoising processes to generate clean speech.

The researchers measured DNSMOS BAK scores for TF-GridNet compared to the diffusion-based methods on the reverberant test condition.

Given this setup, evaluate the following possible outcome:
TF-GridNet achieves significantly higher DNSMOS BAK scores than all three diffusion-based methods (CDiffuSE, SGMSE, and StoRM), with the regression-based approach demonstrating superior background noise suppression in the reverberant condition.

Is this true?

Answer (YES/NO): NO